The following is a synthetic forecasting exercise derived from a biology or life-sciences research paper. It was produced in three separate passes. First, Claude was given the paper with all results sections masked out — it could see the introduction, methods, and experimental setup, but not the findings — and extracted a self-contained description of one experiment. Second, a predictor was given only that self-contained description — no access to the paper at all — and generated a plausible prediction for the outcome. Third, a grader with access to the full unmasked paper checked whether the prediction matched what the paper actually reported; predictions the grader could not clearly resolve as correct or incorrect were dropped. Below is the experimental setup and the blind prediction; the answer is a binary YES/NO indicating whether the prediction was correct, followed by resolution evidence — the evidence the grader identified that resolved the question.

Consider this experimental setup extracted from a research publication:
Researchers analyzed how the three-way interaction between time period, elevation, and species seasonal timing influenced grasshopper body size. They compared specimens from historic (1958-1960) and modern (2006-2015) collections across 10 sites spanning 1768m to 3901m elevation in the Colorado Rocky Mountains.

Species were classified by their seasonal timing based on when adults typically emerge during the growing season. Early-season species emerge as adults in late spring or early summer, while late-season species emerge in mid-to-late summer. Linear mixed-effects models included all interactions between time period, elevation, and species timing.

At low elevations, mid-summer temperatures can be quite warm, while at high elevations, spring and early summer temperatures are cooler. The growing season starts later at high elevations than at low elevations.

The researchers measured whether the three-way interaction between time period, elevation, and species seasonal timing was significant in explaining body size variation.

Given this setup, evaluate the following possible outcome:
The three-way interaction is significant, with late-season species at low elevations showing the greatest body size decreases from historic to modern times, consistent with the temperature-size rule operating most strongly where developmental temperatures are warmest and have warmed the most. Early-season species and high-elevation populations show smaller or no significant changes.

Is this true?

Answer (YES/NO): NO